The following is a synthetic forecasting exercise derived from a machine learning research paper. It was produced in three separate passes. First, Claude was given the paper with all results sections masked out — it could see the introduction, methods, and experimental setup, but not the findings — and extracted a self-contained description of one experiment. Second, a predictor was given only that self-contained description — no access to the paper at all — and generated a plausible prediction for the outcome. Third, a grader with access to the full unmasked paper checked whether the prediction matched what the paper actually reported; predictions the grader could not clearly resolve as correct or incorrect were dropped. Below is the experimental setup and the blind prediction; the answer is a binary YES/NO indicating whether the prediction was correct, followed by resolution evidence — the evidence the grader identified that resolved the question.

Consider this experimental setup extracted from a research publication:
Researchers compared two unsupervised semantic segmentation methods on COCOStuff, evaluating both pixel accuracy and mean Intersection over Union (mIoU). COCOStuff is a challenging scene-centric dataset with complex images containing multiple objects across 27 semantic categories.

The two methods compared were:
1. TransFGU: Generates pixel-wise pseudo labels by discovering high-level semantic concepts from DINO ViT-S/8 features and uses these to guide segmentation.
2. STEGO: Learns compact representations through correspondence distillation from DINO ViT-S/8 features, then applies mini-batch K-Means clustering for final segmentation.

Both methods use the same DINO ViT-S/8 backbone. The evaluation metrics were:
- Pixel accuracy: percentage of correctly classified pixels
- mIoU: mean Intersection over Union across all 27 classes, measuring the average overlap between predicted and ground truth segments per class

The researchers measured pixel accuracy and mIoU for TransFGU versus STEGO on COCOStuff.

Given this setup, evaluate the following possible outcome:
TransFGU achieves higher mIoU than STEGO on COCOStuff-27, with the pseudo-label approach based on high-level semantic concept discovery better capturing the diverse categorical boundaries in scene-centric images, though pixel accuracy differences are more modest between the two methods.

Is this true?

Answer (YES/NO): NO